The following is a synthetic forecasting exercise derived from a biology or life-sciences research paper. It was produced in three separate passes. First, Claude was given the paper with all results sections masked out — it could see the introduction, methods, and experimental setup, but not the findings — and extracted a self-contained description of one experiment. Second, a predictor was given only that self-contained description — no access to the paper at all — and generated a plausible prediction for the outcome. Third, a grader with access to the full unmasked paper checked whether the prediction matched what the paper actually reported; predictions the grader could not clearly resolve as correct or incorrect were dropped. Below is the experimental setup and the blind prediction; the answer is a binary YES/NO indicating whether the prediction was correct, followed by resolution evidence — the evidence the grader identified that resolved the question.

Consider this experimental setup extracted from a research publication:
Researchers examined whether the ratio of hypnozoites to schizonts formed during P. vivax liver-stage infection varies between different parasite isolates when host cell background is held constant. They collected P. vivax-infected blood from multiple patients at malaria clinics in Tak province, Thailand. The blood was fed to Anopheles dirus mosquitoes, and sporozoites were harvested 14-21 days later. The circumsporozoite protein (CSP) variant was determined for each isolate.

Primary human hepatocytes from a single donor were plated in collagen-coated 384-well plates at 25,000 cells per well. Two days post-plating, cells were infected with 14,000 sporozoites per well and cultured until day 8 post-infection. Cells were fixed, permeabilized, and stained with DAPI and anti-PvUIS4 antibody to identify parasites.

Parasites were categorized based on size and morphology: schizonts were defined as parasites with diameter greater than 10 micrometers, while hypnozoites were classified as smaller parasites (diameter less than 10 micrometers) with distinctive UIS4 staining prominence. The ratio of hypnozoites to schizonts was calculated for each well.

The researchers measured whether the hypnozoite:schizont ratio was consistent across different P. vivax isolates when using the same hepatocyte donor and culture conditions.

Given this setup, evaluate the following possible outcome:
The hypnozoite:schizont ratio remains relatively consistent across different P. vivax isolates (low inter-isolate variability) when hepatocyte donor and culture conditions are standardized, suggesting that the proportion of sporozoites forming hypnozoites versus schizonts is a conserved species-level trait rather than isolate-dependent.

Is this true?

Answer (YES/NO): NO